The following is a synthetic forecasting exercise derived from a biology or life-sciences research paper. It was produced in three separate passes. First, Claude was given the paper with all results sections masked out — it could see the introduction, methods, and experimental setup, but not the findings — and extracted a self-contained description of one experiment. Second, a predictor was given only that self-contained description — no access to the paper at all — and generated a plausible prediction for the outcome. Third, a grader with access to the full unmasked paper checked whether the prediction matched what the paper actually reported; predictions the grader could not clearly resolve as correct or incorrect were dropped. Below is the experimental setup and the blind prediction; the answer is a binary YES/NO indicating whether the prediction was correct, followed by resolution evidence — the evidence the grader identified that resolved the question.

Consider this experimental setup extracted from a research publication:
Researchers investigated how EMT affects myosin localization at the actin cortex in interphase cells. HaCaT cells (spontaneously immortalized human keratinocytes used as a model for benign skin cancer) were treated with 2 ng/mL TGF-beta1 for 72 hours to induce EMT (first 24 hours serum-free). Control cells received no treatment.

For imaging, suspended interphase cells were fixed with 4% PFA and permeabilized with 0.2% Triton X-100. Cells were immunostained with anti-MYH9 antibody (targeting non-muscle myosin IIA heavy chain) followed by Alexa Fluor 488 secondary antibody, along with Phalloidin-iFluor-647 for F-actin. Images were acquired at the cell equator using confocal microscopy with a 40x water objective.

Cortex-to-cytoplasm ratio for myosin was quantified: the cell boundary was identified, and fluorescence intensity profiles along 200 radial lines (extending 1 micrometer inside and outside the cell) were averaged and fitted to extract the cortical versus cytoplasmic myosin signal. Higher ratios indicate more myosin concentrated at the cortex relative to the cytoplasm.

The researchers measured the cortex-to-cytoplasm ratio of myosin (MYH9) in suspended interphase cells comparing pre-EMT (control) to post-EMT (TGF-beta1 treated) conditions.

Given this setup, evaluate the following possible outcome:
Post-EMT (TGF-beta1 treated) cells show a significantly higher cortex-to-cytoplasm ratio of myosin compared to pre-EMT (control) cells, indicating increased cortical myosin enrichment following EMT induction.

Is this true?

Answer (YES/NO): NO